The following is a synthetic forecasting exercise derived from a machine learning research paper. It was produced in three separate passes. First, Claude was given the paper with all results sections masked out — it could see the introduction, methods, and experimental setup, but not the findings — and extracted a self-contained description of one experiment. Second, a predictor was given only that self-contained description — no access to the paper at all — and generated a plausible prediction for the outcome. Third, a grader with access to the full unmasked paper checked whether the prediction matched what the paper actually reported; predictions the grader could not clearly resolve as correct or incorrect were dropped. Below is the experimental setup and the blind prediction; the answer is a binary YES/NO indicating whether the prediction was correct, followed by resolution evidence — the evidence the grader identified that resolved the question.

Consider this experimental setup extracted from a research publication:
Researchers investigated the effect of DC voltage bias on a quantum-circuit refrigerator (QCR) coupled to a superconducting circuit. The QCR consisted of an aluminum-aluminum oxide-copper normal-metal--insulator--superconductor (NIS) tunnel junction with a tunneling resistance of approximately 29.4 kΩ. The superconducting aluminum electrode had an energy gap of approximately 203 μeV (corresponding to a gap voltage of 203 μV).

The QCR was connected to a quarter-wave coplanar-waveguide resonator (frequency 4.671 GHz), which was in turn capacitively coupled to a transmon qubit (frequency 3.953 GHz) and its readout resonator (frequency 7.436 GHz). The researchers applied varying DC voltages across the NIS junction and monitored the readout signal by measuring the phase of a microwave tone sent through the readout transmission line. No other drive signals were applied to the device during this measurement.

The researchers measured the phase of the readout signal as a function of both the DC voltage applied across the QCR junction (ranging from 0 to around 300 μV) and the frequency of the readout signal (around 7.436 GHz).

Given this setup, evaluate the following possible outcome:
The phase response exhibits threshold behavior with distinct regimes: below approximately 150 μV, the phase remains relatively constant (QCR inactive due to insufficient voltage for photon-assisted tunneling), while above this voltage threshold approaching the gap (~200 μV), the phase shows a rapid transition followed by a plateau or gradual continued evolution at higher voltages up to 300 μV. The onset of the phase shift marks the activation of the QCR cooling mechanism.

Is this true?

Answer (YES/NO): NO